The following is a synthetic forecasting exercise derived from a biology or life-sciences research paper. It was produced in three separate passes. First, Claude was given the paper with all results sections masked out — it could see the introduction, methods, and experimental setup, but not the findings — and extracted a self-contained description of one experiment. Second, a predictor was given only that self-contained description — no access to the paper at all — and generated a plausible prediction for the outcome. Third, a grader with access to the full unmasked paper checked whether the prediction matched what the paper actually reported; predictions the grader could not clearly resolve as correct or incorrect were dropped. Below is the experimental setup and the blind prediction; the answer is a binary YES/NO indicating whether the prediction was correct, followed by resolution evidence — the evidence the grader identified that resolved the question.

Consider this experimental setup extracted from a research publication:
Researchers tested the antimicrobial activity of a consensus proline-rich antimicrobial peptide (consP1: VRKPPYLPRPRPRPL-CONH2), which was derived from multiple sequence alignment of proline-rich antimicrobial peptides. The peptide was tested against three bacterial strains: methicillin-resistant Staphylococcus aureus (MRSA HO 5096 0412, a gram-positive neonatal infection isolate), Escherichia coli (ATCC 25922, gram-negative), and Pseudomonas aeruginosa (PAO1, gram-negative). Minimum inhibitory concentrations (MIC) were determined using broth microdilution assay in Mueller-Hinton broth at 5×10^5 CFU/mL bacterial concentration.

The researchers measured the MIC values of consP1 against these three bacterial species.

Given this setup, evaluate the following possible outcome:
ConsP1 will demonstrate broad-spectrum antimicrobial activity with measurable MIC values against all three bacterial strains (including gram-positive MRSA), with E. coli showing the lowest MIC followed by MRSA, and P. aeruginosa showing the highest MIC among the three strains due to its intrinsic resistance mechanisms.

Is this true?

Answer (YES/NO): NO